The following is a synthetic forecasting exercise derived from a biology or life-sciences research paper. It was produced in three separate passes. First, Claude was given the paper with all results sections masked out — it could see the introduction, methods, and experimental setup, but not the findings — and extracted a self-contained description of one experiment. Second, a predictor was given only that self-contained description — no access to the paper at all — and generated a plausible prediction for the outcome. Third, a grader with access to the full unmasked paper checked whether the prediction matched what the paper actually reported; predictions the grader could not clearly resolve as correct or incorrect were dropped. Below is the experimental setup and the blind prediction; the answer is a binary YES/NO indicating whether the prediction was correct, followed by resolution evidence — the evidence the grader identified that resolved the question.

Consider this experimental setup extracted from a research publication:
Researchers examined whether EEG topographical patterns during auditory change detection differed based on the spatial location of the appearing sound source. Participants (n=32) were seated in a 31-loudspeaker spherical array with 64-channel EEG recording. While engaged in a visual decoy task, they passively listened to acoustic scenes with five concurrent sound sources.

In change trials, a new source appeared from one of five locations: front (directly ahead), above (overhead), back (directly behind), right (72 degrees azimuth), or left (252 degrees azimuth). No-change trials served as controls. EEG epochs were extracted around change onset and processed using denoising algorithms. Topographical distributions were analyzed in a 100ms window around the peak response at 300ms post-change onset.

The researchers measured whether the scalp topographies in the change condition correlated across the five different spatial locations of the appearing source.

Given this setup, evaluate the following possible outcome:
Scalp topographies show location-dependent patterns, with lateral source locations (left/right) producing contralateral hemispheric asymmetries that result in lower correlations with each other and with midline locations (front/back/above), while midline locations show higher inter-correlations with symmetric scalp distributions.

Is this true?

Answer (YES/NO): NO